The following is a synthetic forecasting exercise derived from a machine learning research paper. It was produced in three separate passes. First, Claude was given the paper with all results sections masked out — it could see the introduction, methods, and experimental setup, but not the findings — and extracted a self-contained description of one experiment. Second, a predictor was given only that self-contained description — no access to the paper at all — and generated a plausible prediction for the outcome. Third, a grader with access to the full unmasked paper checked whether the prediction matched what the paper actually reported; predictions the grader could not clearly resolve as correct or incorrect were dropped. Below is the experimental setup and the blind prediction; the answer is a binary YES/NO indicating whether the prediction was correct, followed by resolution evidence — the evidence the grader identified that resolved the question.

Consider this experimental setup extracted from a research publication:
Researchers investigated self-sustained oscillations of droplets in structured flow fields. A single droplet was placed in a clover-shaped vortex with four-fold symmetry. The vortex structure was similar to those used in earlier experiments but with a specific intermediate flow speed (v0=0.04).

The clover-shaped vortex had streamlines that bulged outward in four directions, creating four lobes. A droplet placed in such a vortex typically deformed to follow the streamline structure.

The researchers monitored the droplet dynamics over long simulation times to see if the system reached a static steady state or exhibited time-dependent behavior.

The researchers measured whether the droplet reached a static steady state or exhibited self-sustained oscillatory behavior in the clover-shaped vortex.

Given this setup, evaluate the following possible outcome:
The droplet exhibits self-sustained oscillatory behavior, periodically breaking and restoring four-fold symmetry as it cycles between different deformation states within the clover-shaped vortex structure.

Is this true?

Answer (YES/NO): YES